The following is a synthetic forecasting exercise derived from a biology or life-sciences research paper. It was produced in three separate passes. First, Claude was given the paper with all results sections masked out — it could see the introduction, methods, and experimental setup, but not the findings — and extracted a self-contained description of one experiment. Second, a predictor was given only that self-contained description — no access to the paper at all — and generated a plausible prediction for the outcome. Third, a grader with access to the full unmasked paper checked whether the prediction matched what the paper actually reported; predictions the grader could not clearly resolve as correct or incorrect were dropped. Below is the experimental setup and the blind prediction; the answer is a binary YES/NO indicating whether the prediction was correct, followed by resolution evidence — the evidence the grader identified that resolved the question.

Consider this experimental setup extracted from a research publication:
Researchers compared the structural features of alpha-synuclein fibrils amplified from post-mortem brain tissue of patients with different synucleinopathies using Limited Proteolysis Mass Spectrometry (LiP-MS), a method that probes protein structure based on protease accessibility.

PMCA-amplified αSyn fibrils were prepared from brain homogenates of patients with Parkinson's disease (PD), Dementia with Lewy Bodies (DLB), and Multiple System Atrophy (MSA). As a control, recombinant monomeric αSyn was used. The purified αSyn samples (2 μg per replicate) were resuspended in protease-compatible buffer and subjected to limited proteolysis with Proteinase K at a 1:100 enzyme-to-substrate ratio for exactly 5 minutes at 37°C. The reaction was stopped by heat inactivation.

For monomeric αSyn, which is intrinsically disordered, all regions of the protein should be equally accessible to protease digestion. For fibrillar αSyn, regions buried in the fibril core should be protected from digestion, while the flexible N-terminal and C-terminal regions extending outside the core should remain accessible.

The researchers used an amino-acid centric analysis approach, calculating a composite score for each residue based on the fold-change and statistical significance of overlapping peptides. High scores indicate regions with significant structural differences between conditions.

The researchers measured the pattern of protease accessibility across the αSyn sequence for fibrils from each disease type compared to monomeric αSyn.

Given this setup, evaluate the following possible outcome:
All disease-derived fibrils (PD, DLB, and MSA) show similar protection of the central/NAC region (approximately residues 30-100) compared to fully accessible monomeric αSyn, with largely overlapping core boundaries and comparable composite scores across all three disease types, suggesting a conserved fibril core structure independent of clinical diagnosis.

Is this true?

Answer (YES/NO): NO